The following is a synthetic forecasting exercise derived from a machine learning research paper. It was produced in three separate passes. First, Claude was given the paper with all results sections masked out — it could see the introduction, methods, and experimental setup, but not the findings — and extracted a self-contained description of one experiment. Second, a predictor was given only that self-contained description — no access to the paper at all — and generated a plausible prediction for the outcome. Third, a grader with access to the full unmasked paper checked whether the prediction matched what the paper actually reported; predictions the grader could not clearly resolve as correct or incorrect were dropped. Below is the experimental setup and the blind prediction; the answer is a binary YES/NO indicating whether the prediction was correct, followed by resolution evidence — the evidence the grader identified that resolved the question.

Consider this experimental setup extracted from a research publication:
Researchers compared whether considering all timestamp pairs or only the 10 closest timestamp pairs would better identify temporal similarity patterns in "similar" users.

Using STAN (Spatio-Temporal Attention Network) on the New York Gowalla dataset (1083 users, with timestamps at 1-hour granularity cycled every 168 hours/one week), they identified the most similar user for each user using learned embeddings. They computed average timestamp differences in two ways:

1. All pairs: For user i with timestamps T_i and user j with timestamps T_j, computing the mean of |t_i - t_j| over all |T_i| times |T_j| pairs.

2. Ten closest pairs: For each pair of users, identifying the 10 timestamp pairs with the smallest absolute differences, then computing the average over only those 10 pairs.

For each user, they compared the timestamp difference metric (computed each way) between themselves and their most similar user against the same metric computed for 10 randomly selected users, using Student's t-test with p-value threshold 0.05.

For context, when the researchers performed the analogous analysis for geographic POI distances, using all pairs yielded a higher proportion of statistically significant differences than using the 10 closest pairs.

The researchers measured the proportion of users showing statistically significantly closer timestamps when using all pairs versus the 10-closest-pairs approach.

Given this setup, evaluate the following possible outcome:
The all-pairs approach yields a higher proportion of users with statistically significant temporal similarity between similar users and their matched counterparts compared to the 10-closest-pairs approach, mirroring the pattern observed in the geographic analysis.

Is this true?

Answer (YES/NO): NO